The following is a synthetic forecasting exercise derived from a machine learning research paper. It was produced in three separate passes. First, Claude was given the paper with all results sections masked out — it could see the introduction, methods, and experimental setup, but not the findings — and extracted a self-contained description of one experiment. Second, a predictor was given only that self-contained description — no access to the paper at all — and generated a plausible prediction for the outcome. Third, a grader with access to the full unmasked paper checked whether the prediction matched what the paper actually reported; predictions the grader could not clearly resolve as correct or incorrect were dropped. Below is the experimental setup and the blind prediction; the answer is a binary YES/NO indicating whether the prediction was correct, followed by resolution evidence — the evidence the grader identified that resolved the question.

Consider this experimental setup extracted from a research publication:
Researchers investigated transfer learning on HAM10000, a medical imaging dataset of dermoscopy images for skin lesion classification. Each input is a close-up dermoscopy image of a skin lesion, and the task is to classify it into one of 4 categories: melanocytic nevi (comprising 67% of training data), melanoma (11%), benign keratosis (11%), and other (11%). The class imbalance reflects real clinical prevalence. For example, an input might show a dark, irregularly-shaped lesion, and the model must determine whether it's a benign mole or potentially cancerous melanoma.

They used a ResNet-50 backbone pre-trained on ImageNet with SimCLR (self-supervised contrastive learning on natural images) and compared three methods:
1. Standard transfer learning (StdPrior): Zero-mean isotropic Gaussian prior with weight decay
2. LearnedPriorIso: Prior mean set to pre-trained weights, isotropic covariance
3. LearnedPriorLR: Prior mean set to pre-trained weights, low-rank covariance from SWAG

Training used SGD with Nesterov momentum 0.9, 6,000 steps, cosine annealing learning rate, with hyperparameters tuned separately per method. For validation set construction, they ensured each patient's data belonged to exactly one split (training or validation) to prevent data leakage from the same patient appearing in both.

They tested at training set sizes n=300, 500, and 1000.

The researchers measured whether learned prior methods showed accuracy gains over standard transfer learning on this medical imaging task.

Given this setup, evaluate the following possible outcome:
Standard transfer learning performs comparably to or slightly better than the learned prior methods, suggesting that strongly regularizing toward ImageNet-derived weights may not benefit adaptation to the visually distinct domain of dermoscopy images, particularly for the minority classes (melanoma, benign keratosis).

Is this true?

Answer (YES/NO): YES